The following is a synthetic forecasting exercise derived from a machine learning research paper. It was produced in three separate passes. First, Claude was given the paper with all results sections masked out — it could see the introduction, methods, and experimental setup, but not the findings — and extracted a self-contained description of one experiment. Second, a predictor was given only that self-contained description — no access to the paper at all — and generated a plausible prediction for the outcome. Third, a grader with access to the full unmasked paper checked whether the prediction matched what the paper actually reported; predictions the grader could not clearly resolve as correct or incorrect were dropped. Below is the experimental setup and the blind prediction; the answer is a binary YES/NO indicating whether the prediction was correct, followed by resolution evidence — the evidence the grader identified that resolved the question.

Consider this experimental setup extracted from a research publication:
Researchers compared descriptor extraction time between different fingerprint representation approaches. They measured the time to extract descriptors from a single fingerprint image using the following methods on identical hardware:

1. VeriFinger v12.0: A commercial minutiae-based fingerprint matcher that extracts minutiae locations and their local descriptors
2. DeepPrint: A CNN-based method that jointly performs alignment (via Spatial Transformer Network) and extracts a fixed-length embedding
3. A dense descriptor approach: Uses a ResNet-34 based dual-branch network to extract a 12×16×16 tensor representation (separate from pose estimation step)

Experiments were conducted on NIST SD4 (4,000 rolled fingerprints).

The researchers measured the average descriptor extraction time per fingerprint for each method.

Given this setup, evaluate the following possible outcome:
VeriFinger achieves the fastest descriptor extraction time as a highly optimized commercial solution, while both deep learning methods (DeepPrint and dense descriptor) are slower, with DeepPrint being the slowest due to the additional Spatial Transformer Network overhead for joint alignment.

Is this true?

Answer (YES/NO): NO